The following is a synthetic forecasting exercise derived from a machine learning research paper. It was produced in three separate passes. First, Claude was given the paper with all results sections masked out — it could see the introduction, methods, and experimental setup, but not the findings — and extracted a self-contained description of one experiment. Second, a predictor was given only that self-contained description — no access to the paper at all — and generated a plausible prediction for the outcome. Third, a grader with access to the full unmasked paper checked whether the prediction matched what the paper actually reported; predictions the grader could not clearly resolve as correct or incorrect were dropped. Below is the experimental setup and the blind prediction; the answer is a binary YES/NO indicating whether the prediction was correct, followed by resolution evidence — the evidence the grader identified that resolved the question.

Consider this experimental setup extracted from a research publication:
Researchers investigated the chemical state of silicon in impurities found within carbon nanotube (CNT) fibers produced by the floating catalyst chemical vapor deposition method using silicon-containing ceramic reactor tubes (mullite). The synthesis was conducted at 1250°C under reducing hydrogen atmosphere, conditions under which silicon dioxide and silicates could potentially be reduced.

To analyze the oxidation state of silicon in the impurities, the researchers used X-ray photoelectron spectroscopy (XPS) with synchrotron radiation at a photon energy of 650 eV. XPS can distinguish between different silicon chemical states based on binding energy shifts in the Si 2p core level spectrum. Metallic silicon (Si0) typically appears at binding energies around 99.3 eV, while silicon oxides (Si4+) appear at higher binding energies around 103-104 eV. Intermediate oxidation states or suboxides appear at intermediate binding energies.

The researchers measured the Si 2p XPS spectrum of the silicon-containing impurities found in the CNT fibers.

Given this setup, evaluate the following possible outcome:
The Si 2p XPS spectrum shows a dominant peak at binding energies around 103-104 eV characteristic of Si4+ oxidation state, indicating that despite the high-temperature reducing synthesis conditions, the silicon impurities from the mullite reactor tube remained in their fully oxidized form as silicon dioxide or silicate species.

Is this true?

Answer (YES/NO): YES